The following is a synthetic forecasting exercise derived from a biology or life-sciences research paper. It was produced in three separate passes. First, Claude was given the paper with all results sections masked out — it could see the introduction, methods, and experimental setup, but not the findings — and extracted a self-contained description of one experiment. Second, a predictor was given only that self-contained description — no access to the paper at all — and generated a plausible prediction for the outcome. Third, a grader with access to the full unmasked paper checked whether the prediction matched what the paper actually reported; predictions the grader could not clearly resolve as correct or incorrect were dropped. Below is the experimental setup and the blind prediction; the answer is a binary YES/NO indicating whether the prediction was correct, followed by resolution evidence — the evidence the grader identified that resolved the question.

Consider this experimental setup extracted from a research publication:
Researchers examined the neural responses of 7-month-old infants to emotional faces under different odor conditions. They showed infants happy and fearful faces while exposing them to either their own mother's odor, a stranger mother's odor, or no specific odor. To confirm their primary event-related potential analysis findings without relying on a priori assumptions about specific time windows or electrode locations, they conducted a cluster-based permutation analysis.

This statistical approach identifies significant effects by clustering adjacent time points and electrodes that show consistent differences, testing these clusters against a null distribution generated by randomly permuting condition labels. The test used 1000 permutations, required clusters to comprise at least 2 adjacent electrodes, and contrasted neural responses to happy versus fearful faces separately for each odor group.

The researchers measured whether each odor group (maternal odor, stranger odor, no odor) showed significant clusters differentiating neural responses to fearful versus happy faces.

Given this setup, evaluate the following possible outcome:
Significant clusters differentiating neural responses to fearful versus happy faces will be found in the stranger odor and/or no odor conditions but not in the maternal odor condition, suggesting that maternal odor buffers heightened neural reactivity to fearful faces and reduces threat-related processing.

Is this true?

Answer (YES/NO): YES